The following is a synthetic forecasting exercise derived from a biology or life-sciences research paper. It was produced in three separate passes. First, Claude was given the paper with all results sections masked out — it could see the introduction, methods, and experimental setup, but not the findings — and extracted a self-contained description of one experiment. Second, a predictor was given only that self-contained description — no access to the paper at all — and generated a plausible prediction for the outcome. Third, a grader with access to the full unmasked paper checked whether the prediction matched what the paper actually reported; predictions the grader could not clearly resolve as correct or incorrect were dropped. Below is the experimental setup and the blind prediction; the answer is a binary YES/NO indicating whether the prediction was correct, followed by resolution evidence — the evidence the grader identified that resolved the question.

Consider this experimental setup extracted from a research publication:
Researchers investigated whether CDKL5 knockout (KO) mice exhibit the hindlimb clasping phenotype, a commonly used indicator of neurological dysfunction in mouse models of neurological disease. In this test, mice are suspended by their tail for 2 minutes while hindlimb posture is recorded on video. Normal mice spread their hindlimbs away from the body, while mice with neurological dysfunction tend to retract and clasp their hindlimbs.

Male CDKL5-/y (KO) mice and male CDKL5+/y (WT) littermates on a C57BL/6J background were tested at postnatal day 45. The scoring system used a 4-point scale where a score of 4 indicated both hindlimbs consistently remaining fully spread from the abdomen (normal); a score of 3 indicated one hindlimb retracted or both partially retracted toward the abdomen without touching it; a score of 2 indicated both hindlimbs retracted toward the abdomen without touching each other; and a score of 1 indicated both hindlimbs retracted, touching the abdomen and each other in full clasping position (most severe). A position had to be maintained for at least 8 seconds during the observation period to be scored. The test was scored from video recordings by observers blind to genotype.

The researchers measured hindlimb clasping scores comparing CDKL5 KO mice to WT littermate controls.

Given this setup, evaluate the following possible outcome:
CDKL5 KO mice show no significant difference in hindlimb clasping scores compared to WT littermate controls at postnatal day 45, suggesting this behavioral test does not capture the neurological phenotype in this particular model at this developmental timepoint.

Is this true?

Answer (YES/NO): YES